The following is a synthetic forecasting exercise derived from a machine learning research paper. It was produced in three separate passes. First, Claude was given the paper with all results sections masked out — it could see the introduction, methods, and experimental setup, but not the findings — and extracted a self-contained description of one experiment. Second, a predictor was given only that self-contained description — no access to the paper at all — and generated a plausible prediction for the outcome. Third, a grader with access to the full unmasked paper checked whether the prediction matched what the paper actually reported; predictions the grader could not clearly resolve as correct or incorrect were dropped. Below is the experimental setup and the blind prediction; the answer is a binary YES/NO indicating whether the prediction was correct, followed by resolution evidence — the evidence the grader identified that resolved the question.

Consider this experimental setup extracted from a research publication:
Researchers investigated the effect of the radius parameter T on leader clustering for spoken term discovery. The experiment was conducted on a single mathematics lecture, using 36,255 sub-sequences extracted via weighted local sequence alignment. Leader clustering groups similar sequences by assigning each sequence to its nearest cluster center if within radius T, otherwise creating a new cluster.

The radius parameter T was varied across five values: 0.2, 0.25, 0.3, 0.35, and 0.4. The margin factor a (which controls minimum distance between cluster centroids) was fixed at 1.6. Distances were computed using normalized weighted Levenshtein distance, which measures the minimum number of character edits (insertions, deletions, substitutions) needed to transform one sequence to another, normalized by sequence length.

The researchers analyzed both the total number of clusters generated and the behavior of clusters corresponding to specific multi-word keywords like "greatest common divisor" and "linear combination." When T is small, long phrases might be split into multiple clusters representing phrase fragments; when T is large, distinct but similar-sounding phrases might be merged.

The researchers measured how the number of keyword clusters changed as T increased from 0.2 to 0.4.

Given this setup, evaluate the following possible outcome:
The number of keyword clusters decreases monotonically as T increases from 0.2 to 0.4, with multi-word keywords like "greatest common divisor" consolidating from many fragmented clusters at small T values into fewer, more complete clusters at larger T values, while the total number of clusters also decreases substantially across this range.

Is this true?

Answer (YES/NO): YES